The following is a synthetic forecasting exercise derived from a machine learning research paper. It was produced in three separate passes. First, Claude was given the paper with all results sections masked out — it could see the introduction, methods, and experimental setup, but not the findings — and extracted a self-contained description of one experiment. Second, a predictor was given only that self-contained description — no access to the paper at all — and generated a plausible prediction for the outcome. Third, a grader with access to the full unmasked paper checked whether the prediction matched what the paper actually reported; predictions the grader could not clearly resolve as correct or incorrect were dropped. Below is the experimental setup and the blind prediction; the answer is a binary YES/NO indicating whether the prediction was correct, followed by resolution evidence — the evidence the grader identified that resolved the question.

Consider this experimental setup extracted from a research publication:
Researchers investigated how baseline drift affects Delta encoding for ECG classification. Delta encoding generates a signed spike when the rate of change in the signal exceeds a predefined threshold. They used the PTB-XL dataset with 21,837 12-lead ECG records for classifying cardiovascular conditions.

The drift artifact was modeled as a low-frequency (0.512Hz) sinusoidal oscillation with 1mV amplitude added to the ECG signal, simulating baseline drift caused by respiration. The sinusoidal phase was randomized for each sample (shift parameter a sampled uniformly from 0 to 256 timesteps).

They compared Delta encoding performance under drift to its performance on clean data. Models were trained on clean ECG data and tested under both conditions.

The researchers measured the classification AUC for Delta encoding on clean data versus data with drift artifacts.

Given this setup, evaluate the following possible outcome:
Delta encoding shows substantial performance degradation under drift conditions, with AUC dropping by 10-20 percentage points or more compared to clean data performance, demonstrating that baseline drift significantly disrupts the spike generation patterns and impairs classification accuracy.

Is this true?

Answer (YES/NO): NO